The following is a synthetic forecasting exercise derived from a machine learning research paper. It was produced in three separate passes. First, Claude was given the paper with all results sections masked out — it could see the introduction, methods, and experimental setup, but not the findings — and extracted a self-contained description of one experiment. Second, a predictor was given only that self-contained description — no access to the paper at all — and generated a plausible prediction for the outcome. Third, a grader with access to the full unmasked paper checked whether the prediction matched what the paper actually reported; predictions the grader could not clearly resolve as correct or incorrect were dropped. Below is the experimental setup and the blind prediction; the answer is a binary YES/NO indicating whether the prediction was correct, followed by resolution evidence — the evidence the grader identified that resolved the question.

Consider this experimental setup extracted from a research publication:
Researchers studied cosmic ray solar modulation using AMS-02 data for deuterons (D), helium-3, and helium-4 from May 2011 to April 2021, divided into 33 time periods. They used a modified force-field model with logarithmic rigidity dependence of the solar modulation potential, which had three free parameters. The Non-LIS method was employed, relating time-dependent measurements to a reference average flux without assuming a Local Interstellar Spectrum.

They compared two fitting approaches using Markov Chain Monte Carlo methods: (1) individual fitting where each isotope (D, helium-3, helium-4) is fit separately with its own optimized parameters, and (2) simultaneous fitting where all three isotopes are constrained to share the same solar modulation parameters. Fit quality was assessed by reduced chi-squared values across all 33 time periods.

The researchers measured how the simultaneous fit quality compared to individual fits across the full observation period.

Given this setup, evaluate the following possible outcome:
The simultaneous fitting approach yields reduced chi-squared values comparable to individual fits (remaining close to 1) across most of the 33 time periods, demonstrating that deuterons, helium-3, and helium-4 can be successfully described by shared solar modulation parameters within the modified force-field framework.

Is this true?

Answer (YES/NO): YES